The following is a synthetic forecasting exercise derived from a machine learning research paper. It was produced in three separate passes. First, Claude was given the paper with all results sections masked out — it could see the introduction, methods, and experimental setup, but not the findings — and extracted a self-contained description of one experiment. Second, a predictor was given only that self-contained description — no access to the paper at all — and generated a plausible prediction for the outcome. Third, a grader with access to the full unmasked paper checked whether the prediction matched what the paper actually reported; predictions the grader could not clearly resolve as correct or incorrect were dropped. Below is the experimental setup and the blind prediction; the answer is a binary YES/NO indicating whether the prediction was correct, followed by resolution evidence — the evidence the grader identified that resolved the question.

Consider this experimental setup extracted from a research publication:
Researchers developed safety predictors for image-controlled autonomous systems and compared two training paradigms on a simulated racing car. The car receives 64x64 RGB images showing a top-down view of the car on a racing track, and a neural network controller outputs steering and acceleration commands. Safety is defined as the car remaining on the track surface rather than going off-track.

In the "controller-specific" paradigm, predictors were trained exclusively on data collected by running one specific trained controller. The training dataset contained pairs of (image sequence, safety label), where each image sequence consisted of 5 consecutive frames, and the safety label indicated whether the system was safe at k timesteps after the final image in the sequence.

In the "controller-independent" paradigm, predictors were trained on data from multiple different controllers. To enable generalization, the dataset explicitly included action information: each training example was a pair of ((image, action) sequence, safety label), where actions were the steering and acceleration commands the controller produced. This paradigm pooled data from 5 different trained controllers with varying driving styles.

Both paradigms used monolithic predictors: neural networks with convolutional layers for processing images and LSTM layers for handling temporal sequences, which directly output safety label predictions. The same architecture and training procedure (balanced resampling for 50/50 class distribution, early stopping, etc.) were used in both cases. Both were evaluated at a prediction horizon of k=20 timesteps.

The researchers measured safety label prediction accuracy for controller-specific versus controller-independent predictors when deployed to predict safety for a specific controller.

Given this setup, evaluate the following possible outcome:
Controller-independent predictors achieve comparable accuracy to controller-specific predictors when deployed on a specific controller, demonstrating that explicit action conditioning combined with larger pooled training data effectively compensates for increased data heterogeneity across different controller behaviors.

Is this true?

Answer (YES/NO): YES